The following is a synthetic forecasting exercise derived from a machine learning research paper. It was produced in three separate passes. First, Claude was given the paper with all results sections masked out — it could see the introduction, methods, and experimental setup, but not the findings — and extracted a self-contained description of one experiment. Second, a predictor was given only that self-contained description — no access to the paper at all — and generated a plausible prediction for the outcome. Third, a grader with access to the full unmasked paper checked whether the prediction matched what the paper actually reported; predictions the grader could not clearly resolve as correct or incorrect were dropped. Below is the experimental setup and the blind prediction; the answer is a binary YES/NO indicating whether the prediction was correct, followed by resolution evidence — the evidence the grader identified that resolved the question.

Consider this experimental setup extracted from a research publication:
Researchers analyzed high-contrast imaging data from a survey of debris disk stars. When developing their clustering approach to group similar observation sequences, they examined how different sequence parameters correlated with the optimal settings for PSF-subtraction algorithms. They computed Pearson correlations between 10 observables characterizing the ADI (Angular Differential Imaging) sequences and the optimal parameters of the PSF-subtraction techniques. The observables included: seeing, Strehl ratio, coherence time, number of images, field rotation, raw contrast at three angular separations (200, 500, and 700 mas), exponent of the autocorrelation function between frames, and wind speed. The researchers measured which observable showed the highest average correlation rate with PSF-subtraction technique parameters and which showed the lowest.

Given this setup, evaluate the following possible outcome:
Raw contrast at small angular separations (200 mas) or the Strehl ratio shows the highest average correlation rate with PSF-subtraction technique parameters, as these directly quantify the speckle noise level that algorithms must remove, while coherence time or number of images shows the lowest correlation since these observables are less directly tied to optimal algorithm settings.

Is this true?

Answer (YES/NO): NO